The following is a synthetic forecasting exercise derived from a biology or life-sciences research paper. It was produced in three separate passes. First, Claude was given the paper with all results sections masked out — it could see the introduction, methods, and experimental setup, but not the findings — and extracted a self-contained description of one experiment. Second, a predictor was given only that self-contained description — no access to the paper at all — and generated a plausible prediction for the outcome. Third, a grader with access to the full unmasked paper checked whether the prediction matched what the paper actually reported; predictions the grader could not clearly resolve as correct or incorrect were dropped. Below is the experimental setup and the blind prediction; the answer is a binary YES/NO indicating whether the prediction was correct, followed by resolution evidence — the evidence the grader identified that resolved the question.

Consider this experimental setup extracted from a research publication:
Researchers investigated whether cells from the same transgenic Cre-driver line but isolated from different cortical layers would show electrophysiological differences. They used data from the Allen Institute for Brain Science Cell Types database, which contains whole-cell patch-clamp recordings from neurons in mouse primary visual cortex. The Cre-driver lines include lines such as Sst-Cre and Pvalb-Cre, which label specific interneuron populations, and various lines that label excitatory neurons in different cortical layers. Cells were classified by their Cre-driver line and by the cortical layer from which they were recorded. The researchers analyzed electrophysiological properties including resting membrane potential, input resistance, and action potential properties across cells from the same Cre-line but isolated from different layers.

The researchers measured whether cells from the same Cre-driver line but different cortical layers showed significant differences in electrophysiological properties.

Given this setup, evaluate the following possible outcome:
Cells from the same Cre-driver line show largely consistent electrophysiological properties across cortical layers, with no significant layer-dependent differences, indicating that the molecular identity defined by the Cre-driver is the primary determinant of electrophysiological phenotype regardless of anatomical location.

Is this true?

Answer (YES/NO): NO